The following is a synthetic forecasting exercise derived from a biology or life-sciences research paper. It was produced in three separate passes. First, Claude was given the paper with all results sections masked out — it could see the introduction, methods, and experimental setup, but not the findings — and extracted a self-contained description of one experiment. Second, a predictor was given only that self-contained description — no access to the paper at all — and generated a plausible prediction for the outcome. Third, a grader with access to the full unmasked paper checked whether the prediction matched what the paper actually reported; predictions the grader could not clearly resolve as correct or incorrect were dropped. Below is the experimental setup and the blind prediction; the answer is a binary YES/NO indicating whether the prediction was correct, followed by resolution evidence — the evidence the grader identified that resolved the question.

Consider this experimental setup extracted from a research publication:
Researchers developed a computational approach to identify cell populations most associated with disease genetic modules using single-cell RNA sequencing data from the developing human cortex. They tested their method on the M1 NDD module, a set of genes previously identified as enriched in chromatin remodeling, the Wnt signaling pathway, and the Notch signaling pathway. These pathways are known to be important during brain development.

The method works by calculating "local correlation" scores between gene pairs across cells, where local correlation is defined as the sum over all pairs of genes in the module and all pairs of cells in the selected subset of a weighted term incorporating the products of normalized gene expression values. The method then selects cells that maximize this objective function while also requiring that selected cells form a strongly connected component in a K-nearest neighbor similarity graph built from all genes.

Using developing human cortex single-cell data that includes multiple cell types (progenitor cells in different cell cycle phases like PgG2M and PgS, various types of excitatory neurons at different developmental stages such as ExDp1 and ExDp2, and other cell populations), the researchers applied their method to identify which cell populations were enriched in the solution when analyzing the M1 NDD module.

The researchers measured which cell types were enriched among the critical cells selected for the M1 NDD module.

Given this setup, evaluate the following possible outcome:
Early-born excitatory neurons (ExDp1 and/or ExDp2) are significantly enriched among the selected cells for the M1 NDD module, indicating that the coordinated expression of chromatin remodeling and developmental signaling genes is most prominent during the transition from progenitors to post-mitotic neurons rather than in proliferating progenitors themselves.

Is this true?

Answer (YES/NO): NO